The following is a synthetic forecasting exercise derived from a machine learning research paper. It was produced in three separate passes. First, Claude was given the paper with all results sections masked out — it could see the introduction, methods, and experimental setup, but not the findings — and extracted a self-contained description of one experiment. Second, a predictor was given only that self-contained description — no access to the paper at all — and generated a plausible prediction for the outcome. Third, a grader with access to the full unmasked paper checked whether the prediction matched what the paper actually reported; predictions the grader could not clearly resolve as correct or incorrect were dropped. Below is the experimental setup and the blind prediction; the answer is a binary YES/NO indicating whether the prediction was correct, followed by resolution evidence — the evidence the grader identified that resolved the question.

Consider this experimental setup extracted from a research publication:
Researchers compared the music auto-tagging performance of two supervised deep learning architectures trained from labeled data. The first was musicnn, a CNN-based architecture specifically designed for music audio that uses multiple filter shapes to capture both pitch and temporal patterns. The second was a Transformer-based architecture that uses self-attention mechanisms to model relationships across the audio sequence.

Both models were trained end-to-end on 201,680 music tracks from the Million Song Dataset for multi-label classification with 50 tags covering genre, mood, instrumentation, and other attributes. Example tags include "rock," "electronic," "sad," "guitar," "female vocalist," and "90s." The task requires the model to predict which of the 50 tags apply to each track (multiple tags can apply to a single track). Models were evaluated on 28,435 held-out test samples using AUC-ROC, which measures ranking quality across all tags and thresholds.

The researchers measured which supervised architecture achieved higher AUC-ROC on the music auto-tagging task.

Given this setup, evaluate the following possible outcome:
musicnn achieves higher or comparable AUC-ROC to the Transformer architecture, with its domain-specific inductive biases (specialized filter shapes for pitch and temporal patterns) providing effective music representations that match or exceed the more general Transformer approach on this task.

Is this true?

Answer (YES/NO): NO